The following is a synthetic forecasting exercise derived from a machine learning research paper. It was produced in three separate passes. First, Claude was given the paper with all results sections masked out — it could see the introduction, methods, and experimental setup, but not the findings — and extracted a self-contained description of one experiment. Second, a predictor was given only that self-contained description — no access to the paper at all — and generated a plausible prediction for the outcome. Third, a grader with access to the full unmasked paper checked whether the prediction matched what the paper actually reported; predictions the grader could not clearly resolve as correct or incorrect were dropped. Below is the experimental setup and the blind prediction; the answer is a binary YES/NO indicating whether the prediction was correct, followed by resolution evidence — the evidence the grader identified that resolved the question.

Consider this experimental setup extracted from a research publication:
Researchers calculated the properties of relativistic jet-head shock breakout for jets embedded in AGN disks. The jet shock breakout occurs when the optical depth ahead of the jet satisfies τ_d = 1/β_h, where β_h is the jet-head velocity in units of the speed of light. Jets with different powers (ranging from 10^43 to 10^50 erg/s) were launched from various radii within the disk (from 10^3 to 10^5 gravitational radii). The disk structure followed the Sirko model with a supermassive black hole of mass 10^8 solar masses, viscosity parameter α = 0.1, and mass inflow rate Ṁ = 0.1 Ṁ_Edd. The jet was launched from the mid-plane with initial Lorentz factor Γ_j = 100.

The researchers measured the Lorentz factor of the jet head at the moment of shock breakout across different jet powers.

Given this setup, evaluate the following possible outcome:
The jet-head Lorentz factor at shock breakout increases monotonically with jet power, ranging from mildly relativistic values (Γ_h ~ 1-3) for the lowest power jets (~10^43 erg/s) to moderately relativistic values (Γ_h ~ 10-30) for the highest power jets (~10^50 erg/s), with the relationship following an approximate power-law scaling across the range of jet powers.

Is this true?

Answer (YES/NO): NO